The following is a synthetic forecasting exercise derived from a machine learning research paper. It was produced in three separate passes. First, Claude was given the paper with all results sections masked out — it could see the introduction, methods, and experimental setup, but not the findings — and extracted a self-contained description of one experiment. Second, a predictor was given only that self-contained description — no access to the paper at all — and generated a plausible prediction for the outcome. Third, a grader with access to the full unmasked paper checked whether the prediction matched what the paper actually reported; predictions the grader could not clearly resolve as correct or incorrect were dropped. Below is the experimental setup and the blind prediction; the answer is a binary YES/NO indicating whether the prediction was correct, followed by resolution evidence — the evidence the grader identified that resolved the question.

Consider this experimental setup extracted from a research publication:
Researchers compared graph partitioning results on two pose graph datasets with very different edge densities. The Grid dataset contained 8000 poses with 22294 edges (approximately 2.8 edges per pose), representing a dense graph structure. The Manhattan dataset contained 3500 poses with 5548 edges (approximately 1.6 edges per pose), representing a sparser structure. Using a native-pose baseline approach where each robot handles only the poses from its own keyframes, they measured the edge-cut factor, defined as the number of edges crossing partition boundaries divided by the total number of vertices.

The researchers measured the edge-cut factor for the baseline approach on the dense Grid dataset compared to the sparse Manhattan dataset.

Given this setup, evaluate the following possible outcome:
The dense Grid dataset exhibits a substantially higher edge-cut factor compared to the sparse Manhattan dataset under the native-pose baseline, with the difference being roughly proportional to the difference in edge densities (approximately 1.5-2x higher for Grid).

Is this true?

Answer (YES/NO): NO